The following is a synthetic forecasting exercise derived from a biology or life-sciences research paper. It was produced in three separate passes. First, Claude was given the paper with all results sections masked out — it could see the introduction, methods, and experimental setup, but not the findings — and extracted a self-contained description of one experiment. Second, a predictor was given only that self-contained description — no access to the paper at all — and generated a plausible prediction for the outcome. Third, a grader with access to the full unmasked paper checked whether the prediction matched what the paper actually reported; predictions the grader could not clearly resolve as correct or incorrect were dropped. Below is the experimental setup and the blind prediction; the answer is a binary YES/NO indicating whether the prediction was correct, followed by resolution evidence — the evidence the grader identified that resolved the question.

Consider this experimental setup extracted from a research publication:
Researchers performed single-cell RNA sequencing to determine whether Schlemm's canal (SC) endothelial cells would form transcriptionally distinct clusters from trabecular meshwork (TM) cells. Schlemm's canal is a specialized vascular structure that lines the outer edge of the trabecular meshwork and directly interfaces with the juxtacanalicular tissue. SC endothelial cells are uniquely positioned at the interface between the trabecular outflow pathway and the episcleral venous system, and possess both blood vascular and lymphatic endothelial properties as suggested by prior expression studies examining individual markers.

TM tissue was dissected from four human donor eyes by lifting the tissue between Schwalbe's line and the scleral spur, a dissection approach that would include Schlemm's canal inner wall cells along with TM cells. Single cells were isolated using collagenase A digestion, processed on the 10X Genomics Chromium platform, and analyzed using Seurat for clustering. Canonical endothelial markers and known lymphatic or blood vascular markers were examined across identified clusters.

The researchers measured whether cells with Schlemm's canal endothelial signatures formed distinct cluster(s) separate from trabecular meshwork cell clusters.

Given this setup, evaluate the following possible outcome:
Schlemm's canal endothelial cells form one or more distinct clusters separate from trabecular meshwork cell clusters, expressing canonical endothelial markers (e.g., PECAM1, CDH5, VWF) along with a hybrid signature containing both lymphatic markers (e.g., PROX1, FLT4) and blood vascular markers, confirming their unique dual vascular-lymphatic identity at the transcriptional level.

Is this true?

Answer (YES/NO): YES